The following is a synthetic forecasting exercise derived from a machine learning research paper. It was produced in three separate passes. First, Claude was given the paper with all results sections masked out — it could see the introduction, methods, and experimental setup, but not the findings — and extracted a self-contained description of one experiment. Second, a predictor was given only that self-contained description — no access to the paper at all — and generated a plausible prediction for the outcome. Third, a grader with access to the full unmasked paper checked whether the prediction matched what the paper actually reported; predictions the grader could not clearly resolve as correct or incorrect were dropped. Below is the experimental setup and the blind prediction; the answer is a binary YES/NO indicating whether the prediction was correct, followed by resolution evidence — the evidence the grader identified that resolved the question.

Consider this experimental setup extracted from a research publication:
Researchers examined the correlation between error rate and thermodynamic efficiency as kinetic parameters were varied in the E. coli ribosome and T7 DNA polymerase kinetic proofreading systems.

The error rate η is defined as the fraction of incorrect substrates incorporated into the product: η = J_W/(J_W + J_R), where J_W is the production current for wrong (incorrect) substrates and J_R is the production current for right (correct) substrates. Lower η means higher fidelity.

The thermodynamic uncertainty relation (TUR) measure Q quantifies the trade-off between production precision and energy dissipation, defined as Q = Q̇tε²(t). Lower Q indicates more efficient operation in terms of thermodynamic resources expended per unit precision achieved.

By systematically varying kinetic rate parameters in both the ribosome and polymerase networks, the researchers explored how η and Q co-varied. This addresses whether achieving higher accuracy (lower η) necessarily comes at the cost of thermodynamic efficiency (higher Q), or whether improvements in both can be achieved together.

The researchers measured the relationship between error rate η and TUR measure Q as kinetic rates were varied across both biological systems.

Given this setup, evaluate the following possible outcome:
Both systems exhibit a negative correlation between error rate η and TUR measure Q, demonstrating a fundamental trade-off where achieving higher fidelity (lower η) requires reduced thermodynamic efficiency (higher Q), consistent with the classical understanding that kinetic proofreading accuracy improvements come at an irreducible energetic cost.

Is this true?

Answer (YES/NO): NO